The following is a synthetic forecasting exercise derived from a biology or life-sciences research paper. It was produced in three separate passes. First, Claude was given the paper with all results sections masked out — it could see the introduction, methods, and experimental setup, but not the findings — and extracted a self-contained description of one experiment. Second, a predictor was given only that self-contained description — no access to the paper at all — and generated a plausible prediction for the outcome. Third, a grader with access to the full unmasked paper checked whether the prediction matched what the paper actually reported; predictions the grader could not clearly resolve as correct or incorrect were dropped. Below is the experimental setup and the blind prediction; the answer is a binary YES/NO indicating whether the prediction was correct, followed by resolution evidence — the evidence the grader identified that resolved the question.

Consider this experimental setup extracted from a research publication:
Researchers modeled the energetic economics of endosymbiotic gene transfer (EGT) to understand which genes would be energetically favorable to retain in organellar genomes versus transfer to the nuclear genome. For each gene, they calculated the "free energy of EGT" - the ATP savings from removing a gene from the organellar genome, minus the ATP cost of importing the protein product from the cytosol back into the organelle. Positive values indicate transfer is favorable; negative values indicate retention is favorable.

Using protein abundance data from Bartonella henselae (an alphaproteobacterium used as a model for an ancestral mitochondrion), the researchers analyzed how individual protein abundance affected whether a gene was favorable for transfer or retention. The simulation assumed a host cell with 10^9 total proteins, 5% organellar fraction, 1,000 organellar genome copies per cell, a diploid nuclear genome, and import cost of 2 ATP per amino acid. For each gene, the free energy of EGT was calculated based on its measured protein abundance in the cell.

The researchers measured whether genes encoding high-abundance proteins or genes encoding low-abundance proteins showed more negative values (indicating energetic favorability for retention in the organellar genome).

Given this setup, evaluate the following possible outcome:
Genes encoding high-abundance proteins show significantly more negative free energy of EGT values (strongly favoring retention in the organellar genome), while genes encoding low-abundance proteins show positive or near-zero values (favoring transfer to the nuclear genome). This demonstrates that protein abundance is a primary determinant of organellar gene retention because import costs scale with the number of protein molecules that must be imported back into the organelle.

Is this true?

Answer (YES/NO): YES